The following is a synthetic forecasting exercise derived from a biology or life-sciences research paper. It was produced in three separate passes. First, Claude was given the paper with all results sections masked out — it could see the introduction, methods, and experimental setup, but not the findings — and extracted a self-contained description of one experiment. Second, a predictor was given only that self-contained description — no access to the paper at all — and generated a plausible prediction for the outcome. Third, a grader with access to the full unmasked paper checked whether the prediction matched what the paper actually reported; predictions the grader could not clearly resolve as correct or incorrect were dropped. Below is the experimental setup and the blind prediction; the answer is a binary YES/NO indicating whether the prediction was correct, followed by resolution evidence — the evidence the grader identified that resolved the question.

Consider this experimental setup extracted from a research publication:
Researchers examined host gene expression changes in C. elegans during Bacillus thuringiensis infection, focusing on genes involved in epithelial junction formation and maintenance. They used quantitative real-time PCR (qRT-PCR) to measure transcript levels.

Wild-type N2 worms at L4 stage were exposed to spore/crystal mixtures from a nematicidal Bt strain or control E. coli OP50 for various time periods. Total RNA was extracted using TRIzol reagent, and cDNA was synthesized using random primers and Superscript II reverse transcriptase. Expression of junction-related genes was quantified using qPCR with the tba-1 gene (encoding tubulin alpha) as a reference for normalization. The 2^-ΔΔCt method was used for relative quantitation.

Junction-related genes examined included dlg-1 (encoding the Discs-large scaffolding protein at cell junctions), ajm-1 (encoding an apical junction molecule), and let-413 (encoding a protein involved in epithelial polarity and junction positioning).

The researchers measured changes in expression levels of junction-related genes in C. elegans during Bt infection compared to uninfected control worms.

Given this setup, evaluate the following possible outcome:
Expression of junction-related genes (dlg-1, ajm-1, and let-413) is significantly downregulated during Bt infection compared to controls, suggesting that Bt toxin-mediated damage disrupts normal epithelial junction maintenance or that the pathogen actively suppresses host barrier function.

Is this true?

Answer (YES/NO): NO